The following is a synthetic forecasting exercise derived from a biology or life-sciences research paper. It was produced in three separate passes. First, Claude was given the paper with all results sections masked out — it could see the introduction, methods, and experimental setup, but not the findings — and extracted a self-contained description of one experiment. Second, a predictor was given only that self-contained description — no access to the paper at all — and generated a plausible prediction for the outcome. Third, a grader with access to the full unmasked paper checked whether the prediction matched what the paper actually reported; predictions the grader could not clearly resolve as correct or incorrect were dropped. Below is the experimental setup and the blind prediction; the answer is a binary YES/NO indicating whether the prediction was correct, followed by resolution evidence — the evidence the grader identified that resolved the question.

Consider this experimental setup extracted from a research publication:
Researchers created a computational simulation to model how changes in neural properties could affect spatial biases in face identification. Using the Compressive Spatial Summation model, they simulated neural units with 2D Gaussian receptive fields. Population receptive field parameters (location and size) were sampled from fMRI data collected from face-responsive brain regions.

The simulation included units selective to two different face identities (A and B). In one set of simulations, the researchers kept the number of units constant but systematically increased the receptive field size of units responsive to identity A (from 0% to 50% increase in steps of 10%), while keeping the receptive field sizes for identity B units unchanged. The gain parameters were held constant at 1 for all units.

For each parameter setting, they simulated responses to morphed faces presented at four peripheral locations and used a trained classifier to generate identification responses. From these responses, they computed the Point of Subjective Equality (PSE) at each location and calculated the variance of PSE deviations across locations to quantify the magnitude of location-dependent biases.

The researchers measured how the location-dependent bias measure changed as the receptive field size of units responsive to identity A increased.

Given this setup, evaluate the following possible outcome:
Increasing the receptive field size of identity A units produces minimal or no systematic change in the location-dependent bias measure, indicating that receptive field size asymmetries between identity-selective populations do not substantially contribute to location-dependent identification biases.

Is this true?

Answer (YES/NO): NO